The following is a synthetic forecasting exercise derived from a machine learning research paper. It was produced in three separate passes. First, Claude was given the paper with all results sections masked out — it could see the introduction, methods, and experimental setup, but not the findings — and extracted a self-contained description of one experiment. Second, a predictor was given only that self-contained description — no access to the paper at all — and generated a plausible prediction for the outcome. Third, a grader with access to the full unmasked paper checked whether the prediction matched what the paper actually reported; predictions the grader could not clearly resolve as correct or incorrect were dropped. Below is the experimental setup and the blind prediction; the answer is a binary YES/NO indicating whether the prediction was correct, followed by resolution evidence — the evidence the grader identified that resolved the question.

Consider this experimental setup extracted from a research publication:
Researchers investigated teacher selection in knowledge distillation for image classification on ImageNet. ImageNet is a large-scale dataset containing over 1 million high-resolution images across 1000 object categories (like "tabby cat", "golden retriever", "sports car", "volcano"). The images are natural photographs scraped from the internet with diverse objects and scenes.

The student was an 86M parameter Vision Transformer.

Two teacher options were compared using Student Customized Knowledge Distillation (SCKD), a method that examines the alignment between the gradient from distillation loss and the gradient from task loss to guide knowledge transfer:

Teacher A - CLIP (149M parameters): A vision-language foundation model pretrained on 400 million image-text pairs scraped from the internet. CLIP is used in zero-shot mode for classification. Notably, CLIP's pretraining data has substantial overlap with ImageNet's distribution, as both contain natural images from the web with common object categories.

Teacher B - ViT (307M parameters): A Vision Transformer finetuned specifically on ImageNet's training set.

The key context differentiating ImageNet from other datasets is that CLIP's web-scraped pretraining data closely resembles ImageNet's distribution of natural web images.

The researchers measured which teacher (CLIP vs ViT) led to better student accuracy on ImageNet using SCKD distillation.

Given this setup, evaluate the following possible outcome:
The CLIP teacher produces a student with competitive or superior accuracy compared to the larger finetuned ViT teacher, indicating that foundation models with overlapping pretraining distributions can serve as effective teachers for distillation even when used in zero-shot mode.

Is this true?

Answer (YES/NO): YES